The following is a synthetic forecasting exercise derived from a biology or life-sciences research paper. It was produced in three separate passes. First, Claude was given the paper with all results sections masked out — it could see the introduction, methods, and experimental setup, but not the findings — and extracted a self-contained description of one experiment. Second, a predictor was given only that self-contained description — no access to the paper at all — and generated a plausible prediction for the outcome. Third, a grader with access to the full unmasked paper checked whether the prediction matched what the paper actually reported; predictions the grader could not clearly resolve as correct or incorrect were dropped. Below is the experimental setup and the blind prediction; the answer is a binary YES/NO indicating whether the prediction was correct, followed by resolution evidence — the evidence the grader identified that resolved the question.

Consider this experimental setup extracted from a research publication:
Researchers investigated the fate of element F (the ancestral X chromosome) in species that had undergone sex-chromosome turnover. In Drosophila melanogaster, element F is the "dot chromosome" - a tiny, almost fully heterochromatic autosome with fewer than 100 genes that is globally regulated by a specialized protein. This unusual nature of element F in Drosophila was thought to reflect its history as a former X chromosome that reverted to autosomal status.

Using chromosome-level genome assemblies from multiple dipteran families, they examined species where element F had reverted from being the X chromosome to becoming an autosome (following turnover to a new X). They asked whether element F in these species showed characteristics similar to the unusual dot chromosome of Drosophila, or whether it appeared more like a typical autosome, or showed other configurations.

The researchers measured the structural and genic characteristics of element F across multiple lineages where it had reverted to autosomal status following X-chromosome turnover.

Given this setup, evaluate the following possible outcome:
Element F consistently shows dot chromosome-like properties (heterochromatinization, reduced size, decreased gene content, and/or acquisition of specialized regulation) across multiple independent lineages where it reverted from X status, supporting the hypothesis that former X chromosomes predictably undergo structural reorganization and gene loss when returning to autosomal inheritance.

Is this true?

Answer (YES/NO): NO